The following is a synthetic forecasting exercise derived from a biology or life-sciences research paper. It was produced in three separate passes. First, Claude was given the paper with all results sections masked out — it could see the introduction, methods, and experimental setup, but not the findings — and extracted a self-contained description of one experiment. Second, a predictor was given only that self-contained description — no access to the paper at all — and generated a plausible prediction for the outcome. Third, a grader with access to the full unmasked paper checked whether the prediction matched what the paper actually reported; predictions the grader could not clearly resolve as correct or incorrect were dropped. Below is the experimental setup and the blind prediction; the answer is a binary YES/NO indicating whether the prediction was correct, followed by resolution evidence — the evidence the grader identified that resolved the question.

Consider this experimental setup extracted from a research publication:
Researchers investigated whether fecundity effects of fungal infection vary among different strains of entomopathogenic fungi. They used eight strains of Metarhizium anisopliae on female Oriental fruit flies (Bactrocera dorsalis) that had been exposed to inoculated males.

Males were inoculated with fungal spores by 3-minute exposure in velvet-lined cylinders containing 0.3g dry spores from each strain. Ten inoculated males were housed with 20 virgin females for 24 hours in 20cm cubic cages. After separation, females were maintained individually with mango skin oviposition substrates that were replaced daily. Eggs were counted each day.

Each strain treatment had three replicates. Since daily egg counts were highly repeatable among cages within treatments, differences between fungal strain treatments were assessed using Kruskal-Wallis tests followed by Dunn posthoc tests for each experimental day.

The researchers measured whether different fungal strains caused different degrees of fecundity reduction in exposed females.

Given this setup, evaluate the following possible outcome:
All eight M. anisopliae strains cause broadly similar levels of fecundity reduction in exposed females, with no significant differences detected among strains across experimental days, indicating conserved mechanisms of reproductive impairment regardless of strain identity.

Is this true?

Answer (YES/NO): NO